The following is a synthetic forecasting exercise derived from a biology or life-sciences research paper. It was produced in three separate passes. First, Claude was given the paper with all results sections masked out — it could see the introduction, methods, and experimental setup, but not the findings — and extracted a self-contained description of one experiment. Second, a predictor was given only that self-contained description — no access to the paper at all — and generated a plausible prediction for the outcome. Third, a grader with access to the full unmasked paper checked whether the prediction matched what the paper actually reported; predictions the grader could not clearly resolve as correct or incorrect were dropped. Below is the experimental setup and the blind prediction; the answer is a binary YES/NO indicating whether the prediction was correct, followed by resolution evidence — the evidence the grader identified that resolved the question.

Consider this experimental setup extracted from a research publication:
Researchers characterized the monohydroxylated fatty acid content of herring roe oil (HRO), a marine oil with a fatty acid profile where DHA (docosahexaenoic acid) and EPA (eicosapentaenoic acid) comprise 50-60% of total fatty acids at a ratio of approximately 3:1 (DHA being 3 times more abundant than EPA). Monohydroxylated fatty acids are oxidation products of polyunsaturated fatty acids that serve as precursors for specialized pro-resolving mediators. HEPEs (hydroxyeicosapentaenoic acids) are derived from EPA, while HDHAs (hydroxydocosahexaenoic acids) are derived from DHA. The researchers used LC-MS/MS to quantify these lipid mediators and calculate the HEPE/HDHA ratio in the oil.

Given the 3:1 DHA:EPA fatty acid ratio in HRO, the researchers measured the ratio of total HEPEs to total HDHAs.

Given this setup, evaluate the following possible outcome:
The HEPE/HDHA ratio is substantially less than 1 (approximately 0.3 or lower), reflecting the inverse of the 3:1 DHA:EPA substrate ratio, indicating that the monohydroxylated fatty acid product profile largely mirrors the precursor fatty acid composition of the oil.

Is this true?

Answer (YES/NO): NO